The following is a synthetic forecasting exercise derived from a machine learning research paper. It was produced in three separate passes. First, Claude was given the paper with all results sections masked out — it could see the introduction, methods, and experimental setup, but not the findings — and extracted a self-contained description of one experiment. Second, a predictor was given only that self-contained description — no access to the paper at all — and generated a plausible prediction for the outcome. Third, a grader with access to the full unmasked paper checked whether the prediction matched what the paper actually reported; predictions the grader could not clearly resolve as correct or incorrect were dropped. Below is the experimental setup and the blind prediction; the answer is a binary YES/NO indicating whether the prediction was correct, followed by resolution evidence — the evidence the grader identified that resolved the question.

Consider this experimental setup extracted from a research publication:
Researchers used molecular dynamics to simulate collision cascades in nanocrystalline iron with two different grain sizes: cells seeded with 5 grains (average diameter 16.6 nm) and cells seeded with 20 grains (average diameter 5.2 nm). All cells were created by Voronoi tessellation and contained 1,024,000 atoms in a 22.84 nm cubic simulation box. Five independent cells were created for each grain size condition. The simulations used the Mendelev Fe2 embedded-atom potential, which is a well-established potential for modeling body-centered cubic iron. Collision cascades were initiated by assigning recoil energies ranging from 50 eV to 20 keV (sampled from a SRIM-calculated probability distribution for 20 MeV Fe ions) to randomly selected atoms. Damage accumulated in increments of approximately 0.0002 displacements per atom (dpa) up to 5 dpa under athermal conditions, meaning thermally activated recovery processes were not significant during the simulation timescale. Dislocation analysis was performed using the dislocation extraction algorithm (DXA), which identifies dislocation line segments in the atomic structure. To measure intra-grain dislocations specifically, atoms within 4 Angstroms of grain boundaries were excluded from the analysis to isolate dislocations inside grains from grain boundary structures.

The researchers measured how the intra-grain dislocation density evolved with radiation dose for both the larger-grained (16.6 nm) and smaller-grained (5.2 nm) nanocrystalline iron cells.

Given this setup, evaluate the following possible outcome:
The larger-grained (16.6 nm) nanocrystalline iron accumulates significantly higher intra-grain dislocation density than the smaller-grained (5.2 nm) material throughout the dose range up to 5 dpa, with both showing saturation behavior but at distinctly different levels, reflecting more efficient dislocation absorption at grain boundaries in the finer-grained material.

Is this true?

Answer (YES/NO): NO